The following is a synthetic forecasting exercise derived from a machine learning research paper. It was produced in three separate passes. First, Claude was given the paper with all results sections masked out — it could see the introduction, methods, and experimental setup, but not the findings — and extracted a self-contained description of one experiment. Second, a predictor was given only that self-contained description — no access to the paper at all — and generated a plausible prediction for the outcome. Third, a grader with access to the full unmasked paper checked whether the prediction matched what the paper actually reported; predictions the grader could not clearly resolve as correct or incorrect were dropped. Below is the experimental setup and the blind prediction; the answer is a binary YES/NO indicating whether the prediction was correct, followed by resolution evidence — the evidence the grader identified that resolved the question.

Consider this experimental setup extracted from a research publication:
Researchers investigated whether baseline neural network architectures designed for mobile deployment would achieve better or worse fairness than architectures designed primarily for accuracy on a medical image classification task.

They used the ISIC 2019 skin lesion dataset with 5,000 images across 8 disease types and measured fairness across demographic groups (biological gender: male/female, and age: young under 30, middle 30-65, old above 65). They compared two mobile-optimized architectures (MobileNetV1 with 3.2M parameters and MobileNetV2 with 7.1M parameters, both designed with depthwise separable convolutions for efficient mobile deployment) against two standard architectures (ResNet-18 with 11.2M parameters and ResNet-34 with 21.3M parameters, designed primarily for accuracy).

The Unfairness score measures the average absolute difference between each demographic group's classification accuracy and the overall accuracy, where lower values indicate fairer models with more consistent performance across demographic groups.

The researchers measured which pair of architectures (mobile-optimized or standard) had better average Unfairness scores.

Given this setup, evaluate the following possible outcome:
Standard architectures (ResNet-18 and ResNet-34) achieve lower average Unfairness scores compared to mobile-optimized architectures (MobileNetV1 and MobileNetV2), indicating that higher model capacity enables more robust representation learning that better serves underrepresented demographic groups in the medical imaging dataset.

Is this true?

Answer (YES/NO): YES